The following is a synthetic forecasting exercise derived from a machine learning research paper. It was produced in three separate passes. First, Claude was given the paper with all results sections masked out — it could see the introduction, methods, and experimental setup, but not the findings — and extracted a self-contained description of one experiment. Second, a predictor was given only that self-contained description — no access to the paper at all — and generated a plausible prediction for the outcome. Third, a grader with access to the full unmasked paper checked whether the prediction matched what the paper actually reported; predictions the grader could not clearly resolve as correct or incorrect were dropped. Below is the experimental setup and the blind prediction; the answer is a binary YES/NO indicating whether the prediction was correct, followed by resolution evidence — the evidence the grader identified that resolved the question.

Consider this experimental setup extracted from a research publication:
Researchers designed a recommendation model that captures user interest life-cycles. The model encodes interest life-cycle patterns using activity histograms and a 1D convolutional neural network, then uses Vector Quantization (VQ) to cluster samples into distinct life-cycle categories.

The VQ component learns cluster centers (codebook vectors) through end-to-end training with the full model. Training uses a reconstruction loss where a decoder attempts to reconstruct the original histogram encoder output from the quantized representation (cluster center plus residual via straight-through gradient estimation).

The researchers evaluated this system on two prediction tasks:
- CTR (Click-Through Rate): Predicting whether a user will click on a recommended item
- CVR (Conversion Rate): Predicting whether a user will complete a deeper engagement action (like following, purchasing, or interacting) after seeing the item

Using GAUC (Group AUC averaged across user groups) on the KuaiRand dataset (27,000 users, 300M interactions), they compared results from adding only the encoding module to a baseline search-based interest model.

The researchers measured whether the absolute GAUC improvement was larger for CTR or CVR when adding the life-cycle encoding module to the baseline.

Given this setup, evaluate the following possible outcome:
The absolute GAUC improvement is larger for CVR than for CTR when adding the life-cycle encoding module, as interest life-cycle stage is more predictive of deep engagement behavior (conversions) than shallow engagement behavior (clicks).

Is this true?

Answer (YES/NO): NO